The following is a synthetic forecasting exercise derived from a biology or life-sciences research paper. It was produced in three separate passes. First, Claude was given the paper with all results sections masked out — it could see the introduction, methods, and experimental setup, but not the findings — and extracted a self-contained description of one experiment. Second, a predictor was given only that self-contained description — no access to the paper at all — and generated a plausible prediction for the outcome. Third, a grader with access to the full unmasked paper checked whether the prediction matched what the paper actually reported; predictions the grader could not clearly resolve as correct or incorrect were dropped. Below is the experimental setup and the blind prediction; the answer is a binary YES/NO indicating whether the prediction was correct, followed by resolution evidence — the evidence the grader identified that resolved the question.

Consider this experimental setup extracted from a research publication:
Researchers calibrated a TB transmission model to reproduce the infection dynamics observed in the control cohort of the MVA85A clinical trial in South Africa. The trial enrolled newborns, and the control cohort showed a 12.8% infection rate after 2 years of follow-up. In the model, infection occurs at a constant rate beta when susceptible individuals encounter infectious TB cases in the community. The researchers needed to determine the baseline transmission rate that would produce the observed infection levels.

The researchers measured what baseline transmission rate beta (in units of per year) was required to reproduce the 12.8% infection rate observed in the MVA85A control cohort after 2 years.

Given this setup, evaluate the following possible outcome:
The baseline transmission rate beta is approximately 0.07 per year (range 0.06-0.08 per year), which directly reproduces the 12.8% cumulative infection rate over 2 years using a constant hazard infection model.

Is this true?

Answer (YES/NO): YES